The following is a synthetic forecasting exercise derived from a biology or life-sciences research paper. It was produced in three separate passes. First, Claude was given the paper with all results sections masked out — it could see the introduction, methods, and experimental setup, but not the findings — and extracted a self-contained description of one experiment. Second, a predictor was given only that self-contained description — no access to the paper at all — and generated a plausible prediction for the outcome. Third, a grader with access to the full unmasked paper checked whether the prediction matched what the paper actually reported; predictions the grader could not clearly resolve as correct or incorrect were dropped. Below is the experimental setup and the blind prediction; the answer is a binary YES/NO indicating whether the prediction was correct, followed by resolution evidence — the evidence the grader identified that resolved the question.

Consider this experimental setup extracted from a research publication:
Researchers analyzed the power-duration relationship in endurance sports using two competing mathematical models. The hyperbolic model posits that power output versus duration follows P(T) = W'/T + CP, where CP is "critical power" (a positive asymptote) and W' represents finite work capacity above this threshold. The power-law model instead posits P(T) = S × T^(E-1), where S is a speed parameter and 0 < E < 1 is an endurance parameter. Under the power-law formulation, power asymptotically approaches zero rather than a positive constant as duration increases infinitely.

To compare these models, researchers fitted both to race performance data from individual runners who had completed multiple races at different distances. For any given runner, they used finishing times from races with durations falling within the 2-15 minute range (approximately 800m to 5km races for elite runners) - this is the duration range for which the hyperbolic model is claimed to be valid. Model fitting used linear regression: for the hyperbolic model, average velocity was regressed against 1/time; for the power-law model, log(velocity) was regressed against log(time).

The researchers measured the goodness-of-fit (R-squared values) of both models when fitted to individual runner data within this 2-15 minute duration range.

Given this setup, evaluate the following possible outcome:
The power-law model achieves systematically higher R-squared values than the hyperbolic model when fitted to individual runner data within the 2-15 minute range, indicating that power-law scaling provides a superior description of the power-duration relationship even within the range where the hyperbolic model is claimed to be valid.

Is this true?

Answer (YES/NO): NO